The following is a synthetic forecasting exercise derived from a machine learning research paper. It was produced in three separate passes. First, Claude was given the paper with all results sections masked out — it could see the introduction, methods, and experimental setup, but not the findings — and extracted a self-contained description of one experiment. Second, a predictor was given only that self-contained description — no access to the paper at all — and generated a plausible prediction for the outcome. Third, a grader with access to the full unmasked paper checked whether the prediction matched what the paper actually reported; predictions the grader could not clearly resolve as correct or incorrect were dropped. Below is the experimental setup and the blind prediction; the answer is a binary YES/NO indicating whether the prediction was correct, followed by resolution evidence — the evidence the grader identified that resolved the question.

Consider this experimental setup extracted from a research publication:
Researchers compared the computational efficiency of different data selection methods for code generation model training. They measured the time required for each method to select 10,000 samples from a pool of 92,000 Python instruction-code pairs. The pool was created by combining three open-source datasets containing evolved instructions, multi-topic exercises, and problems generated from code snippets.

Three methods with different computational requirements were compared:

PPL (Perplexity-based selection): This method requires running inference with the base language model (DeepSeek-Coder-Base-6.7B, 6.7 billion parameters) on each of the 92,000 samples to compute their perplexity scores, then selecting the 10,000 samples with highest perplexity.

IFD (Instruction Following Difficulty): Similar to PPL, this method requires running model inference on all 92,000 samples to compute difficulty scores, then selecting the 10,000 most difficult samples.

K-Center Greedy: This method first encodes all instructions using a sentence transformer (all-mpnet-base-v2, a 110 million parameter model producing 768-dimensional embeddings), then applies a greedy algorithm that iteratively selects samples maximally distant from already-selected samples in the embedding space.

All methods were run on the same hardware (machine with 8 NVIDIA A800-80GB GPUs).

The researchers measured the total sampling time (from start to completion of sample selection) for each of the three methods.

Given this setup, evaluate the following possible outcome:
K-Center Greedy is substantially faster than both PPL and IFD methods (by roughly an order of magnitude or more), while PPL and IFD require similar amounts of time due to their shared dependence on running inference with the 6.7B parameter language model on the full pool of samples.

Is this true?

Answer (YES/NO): NO